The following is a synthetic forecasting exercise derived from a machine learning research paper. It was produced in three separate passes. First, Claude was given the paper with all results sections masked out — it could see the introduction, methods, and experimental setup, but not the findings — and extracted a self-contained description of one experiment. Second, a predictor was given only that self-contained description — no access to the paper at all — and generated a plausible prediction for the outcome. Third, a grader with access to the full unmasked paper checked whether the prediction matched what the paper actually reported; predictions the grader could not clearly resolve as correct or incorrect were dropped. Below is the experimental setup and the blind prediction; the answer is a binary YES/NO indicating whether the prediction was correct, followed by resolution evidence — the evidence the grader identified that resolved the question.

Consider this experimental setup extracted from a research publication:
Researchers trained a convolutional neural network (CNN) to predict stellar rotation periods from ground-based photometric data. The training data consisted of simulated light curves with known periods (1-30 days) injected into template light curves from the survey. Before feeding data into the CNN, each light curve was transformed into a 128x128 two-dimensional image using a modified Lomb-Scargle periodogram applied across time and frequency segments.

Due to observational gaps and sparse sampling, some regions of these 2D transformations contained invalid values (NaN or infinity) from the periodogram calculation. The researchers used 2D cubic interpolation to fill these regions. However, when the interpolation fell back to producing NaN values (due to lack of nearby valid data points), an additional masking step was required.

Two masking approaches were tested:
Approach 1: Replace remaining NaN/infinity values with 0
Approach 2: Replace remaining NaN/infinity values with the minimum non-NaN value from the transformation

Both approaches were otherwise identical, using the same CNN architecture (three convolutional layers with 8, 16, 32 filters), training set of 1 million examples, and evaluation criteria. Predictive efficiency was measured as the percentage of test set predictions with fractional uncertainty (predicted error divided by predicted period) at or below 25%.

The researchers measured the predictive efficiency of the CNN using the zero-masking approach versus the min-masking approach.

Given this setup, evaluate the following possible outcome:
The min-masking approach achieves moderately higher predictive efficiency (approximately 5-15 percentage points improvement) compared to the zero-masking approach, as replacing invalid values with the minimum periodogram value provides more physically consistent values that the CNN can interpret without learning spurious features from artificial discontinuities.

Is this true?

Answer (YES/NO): NO